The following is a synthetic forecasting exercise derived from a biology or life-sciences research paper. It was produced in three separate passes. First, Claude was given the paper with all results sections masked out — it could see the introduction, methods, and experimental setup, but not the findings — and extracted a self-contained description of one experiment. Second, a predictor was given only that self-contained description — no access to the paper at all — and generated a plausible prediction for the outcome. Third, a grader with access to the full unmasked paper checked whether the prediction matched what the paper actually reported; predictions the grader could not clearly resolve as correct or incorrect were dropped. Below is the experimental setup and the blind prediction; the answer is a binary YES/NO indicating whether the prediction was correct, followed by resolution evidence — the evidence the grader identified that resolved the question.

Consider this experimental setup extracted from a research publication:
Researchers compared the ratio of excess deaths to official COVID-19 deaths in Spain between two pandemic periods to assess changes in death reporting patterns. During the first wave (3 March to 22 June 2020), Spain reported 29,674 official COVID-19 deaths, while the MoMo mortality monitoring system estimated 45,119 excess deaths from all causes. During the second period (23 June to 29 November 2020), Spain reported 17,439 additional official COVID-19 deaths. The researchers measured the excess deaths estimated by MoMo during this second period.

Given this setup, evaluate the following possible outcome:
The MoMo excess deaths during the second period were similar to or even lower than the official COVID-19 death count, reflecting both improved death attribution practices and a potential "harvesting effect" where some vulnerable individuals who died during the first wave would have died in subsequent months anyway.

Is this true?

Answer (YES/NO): NO